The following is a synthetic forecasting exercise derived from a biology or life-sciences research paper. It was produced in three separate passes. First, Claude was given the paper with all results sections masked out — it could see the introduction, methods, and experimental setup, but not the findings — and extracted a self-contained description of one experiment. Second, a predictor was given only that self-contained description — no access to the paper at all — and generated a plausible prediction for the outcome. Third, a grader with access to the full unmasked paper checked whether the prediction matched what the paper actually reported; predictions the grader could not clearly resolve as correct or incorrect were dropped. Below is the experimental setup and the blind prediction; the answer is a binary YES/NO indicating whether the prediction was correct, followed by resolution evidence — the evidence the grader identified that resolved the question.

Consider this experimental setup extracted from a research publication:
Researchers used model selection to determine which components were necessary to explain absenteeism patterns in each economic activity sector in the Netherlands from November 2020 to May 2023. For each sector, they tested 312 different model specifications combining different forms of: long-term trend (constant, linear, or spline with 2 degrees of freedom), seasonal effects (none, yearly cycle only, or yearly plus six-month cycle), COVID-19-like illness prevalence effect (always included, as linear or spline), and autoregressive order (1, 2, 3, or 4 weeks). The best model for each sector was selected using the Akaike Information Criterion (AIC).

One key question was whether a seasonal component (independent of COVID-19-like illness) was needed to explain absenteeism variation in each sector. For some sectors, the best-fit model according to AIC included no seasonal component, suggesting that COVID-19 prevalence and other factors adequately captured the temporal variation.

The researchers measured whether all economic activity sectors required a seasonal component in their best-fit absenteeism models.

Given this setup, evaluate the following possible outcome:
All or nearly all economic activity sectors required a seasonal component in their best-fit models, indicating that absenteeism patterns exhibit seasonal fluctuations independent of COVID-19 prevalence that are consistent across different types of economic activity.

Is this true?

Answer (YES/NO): NO